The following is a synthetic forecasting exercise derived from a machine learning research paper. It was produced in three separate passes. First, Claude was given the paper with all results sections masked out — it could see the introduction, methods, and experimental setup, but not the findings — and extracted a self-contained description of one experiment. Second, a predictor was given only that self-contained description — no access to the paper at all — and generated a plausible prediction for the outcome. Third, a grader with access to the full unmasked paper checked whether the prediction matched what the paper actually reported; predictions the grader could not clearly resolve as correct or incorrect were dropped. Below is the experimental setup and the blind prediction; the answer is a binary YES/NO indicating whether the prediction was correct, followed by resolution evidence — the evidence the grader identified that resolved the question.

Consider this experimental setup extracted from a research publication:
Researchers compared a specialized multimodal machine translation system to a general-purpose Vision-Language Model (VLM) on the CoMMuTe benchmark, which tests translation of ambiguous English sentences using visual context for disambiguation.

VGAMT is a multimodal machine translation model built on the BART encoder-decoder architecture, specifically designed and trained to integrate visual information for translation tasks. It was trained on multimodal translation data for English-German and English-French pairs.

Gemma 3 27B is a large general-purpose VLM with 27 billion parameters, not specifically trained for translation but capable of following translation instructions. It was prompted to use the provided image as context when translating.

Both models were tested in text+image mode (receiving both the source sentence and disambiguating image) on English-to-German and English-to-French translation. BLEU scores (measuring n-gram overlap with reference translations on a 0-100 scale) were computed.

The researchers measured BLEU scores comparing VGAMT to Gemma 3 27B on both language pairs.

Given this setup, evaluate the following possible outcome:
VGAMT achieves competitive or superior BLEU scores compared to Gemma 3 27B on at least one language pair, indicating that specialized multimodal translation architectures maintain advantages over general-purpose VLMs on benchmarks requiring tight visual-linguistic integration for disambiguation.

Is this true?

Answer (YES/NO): NO